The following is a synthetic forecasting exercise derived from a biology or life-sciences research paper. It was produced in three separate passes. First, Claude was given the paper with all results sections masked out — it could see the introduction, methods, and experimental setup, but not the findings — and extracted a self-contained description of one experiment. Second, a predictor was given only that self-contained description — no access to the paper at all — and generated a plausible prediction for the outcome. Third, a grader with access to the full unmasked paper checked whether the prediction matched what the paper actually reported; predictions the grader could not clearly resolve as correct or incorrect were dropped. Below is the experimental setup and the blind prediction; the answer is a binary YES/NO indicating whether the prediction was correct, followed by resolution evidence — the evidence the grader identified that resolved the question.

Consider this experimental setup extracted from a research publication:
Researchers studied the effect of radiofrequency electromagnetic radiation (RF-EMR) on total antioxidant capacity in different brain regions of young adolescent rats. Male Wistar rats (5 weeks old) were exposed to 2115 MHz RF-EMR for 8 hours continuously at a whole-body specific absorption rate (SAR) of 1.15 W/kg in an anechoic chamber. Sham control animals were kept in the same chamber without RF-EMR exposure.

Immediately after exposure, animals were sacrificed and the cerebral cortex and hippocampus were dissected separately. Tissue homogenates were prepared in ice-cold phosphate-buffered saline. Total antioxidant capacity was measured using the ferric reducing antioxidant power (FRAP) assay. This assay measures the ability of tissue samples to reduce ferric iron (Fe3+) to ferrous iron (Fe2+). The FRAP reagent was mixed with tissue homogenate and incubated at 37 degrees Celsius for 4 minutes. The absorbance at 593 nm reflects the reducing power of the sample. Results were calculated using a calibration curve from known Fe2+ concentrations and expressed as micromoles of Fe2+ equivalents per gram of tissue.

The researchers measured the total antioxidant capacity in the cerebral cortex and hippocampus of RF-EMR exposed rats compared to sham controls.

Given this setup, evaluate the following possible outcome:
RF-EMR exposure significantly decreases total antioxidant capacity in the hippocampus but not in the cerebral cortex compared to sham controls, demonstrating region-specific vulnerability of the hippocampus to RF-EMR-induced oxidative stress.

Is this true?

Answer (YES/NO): NO